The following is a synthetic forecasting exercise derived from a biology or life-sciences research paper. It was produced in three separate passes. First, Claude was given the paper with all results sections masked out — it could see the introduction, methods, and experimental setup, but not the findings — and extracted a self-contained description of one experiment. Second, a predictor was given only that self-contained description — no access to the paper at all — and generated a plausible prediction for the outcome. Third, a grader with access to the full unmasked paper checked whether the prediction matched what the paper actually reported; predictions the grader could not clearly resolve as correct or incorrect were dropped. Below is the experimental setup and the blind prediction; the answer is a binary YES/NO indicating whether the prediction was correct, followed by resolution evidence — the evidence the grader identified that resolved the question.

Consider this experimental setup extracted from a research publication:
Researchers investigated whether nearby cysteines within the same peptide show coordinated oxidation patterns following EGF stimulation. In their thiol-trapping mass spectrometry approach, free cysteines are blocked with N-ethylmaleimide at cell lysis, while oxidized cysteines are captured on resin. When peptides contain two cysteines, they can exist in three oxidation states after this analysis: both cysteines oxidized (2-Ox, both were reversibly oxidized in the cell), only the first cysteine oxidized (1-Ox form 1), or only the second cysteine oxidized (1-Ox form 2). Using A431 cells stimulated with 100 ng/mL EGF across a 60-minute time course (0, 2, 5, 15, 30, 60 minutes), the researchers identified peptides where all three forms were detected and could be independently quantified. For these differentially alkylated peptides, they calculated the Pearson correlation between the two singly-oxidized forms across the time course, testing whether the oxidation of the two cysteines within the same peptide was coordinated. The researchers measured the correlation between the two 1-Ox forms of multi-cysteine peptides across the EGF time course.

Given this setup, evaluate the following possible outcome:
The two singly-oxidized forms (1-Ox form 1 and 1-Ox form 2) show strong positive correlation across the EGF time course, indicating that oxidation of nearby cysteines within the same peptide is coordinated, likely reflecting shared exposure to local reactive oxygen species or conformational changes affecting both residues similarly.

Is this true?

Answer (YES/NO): NO